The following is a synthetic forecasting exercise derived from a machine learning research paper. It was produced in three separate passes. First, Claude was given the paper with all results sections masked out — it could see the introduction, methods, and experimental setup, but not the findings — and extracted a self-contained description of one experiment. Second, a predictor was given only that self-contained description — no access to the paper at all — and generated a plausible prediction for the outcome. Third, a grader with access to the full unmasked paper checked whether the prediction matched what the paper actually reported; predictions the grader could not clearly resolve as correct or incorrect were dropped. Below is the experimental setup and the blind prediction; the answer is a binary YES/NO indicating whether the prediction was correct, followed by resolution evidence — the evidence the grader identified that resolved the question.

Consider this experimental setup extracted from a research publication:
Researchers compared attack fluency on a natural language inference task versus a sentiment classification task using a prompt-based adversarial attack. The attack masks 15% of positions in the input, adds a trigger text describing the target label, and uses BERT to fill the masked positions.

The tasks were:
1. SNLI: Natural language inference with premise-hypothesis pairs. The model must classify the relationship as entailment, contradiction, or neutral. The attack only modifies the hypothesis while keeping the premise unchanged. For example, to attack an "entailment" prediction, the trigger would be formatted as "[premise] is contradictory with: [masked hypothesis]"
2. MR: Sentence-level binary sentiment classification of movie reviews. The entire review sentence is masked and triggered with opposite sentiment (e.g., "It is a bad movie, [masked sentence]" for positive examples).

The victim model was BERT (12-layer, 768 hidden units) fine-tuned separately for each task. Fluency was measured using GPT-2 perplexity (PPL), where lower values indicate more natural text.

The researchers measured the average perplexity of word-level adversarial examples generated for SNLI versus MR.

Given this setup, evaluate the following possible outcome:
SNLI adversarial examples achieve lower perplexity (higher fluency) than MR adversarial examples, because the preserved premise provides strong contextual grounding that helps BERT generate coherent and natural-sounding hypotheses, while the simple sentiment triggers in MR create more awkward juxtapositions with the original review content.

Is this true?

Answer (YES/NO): NO